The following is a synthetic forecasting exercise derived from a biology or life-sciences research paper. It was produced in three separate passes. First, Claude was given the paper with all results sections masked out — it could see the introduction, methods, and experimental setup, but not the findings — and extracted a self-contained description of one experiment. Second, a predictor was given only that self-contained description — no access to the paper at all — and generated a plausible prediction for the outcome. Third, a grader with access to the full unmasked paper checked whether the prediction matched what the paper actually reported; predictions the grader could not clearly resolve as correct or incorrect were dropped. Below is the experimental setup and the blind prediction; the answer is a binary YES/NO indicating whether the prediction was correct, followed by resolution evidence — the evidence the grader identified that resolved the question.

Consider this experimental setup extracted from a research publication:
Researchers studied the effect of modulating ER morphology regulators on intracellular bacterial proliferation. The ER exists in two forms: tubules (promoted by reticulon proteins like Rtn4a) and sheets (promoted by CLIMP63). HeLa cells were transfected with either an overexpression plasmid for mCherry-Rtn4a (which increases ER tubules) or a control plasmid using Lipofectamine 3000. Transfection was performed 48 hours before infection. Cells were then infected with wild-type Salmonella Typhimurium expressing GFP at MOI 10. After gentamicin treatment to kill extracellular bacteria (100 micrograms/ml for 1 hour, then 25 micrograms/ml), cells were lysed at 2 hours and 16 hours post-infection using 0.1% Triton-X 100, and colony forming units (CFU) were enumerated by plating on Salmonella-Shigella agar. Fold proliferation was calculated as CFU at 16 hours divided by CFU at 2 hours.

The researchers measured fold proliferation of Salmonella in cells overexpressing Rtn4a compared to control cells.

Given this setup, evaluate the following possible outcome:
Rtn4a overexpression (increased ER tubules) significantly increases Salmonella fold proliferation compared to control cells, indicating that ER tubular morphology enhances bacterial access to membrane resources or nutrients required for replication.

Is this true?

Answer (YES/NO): YES